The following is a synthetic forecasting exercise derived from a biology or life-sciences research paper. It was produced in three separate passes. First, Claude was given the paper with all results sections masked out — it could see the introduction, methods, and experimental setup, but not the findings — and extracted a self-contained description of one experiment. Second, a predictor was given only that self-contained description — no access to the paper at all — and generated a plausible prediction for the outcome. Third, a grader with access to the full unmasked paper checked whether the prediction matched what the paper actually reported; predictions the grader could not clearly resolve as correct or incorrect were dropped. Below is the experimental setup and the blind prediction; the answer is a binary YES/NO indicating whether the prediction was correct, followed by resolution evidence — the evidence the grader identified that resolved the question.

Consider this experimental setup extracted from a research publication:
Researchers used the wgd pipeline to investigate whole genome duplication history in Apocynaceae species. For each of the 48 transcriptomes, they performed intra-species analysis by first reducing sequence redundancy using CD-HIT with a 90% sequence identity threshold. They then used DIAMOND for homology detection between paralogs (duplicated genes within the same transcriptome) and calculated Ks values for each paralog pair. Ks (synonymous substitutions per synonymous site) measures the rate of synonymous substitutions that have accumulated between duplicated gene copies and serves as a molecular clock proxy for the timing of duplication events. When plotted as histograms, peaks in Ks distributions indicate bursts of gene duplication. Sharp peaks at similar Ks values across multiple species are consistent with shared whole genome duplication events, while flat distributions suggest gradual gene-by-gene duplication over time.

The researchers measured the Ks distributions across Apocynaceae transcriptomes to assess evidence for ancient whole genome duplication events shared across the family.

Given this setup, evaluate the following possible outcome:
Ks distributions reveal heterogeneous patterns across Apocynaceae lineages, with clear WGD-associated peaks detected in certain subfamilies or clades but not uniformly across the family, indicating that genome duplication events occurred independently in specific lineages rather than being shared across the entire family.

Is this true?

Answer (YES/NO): YES